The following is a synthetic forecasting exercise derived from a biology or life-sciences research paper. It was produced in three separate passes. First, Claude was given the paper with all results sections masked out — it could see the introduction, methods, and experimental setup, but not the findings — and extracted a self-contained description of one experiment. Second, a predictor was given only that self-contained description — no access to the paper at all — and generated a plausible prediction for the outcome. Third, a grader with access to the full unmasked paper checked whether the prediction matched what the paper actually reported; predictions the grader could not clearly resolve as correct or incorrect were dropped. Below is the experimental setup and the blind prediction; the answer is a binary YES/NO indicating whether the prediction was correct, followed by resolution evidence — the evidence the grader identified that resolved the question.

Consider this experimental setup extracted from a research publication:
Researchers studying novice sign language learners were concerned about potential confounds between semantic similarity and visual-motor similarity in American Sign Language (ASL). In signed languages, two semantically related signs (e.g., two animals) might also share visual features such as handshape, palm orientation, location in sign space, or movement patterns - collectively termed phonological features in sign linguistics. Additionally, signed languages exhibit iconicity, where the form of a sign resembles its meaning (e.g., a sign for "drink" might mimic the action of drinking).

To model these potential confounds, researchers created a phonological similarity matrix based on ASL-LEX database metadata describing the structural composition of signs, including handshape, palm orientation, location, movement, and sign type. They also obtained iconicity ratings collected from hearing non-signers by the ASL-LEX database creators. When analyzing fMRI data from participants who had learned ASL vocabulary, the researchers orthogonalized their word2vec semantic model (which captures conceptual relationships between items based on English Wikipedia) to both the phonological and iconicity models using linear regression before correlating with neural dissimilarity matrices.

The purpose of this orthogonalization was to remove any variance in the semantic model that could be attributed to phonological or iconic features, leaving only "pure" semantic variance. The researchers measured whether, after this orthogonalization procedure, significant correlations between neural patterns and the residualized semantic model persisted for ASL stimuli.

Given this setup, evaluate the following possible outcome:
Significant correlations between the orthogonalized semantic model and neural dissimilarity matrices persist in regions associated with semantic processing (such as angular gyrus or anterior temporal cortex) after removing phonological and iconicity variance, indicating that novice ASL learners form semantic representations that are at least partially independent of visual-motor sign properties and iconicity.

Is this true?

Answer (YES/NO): YES